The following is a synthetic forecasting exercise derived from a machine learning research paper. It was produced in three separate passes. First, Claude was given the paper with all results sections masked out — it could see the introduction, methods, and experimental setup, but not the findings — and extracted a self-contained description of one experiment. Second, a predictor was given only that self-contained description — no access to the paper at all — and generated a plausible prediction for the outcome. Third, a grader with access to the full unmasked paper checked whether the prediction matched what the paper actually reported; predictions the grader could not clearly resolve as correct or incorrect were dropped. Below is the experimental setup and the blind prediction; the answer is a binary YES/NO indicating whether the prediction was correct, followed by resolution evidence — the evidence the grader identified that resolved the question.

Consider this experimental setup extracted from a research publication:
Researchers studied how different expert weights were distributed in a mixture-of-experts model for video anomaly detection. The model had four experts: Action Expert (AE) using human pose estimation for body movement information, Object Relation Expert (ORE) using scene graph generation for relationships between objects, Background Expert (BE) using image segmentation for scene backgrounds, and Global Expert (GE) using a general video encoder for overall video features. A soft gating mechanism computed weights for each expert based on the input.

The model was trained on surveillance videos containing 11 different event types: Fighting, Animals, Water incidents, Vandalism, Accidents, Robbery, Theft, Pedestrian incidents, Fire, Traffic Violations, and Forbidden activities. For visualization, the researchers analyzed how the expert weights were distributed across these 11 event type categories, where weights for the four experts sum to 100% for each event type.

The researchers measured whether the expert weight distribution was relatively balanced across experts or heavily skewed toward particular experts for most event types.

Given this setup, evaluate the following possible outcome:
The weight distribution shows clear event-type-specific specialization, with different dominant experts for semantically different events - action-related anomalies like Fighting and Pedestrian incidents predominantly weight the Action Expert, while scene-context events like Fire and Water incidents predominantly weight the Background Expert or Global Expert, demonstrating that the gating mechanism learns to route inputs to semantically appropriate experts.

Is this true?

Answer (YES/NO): NO